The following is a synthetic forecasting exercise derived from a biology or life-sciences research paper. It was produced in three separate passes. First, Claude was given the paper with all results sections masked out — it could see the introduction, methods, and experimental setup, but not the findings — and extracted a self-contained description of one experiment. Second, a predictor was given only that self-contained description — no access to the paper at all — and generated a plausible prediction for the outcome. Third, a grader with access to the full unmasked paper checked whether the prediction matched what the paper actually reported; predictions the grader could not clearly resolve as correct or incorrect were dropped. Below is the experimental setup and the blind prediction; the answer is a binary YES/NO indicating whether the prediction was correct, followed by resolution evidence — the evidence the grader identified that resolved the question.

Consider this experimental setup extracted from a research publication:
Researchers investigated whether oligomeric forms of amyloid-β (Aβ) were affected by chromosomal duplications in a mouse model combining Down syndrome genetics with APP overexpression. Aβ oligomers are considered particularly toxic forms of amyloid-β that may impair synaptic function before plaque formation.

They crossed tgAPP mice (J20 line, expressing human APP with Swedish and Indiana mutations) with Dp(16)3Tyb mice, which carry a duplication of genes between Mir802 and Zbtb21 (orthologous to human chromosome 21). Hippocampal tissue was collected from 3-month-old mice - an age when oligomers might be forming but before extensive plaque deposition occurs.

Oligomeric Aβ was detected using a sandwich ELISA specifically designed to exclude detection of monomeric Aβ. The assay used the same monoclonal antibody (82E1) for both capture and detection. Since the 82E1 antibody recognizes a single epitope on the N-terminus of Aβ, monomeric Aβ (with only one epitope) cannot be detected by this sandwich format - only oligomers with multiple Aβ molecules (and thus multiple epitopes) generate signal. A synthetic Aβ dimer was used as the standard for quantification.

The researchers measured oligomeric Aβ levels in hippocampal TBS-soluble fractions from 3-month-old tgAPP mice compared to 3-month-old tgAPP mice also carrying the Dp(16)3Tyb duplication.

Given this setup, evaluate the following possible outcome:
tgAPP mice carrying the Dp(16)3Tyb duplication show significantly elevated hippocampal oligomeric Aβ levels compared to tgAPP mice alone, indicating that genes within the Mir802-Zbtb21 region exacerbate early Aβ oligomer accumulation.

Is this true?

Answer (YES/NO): YES